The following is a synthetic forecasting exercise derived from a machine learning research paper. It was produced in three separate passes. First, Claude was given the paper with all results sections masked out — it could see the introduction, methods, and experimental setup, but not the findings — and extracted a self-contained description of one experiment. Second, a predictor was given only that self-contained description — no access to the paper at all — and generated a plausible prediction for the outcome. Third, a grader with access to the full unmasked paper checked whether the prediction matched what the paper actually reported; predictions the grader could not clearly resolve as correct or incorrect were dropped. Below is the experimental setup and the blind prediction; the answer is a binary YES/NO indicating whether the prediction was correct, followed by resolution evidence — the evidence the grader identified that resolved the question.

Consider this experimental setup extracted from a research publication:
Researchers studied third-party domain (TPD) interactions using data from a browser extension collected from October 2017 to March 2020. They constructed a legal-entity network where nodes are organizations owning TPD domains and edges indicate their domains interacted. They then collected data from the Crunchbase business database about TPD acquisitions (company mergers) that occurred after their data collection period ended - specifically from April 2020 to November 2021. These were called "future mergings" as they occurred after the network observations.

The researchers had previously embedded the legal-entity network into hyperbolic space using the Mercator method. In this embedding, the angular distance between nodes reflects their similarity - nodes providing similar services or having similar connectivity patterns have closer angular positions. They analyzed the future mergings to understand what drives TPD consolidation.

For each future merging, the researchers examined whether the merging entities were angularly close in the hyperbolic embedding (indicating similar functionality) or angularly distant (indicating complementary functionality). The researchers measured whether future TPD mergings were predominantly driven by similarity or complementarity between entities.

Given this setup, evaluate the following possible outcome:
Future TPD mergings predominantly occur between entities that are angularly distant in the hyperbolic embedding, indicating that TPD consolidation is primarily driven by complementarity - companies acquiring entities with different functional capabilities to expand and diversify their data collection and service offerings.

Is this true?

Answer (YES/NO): YES